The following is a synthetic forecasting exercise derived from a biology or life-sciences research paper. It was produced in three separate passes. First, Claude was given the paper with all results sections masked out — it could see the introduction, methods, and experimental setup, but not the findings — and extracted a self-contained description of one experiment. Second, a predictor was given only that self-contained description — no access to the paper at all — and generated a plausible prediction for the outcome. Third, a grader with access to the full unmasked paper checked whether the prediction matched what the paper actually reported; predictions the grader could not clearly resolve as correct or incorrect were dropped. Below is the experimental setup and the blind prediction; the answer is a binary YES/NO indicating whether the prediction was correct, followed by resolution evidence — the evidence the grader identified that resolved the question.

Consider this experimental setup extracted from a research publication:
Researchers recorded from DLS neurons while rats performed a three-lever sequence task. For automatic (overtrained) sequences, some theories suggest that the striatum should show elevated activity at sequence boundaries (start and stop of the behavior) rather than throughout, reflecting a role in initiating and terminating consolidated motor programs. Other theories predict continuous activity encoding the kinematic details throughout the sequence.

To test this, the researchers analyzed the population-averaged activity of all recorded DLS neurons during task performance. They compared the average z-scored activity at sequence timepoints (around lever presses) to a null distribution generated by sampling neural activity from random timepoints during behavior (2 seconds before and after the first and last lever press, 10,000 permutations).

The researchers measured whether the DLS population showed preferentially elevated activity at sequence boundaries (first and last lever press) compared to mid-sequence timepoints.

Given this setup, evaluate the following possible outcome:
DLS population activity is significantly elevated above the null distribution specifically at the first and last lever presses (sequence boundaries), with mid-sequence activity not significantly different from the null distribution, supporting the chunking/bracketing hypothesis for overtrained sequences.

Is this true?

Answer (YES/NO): NO